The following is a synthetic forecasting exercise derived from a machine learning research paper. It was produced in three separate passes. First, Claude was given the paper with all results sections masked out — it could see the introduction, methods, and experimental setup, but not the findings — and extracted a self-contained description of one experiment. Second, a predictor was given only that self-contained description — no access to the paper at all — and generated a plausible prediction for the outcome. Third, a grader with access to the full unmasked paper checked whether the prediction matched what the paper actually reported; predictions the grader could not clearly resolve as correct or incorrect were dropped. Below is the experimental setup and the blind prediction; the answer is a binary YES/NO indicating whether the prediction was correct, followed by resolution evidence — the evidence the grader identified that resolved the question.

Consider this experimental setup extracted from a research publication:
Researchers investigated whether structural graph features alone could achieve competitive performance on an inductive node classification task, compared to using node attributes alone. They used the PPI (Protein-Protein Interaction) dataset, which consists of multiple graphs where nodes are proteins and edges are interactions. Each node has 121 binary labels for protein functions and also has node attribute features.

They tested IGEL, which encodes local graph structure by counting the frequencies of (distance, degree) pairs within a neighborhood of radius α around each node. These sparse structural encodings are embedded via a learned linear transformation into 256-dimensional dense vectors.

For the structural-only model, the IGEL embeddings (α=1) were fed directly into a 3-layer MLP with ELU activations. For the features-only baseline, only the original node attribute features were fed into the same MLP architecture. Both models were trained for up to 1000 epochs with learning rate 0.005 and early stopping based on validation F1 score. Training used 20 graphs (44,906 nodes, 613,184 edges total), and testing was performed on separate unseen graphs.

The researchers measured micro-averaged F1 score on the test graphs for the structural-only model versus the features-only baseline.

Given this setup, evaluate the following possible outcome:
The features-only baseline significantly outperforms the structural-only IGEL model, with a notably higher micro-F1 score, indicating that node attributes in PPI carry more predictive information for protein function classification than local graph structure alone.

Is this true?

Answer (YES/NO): NO